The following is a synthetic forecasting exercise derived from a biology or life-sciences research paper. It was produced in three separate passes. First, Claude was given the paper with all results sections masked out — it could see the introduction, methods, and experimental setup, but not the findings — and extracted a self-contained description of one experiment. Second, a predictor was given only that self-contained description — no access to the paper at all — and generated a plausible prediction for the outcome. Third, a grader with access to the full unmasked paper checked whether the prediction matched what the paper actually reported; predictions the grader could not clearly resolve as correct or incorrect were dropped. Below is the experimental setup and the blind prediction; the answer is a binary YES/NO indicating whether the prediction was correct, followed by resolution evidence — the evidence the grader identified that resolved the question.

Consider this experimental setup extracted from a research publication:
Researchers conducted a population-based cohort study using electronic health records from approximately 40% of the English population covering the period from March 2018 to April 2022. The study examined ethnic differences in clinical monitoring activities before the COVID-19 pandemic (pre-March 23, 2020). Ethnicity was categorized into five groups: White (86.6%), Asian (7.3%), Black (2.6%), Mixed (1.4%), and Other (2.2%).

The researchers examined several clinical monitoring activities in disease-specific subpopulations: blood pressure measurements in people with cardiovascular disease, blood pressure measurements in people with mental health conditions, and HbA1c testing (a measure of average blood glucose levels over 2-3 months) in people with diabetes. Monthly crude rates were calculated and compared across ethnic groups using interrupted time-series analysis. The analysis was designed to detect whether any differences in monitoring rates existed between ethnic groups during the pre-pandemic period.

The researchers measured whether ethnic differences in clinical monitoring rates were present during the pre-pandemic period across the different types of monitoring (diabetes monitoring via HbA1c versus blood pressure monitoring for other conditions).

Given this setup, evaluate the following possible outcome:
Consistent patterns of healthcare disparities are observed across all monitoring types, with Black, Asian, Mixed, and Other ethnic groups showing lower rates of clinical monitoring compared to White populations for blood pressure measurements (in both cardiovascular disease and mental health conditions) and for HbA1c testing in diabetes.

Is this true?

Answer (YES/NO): NO